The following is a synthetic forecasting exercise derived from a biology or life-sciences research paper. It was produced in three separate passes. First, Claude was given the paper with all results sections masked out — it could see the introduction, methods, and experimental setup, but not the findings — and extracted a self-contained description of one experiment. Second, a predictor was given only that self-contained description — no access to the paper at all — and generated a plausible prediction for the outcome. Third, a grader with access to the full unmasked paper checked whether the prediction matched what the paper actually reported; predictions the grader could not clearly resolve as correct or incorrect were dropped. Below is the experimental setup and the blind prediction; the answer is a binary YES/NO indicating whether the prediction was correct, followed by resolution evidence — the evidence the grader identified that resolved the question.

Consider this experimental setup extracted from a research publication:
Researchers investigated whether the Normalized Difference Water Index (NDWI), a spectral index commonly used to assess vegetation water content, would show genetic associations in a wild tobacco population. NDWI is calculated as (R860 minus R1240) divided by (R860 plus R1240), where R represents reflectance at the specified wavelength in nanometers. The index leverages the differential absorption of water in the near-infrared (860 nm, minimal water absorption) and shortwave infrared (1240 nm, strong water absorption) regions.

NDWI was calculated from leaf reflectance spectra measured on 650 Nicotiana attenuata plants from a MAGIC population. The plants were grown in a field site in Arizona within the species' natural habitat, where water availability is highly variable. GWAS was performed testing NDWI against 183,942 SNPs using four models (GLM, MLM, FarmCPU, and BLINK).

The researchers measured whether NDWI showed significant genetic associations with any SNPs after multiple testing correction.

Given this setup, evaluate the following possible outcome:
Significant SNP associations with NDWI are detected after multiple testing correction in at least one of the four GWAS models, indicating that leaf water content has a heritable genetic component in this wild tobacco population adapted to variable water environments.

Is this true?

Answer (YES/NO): NO